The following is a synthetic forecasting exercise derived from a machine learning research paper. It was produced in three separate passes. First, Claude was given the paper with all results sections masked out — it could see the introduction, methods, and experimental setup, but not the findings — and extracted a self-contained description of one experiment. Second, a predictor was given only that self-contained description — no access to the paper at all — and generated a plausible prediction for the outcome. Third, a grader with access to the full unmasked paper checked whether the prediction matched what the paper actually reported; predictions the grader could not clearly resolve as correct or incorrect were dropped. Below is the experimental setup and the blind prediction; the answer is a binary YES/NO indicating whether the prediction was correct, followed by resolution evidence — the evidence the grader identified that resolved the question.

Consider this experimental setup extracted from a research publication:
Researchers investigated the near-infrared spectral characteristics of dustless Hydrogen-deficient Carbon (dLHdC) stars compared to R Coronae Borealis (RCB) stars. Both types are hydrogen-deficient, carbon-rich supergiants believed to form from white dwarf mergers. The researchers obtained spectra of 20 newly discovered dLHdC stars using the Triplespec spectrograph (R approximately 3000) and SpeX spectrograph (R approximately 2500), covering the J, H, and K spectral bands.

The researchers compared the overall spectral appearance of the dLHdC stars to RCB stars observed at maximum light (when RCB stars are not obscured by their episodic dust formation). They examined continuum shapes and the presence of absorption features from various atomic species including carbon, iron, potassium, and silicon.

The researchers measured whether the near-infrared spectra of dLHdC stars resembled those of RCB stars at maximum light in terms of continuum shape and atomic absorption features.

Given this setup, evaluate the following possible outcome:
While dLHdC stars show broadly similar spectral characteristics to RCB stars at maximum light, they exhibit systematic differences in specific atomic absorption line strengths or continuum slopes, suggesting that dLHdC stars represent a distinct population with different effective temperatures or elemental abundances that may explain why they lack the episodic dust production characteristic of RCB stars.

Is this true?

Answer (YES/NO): NO